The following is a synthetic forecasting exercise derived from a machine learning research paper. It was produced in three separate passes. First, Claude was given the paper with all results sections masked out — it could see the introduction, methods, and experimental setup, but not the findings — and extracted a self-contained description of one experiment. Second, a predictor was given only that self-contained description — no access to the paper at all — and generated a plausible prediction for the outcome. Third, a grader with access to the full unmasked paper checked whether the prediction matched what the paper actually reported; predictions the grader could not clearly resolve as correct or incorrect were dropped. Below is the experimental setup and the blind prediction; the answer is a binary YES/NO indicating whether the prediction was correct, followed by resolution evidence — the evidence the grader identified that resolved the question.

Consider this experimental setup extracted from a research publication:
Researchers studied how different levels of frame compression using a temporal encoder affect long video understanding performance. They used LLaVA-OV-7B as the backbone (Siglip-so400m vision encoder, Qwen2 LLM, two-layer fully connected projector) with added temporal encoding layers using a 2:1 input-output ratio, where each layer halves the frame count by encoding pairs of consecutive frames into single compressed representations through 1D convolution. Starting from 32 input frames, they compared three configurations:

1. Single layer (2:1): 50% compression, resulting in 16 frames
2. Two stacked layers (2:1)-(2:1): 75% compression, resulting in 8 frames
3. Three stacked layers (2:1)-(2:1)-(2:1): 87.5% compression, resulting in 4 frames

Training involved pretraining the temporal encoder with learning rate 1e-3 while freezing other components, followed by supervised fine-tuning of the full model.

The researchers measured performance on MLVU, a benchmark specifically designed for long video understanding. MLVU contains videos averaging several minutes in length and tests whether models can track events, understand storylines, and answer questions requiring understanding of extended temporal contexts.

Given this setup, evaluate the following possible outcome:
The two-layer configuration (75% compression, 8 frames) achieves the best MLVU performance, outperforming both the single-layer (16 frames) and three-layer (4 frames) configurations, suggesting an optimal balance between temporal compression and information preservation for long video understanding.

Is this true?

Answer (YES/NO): NO